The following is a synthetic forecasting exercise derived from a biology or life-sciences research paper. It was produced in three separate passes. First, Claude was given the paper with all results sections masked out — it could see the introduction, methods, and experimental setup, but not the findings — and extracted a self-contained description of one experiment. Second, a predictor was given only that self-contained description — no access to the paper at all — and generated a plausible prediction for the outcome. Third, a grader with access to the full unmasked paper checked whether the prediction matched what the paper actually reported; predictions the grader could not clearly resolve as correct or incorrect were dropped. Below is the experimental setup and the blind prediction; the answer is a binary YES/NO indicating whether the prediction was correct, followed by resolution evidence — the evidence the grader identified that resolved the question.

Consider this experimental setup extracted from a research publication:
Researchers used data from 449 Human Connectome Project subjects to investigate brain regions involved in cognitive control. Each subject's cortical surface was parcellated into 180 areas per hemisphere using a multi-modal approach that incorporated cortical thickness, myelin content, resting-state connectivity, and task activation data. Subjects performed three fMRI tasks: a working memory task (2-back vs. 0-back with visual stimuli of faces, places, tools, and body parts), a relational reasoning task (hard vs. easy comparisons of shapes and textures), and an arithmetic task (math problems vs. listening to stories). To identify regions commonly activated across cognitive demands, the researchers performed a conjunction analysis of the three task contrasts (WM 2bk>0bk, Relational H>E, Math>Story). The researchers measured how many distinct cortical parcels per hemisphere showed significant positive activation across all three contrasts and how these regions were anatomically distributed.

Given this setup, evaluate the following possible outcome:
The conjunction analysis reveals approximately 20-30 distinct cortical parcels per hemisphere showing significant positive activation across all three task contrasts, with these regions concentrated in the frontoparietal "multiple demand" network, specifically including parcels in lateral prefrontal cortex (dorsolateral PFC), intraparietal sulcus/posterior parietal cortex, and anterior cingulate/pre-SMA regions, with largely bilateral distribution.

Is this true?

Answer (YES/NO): YES